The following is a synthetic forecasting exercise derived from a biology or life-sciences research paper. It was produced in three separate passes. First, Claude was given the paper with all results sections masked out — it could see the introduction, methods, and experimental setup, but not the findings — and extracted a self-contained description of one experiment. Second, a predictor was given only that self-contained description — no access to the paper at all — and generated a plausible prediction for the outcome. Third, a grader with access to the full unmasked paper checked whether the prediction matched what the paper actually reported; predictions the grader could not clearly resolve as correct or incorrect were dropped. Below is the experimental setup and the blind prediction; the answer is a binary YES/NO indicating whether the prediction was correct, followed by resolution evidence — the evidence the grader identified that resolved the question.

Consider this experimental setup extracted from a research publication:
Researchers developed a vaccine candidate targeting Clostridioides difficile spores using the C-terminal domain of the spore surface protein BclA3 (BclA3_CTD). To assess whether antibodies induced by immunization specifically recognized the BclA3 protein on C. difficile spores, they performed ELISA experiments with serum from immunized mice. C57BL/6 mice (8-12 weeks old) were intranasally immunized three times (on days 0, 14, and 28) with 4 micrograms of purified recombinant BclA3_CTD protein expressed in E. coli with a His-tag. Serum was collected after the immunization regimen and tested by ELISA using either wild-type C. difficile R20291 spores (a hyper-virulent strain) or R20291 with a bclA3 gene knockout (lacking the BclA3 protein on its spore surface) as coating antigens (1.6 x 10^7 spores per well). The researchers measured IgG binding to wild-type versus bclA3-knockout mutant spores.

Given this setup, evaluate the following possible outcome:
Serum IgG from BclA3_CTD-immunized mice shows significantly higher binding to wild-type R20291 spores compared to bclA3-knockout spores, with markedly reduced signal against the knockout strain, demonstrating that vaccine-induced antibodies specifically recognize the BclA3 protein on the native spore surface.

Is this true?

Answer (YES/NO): YES